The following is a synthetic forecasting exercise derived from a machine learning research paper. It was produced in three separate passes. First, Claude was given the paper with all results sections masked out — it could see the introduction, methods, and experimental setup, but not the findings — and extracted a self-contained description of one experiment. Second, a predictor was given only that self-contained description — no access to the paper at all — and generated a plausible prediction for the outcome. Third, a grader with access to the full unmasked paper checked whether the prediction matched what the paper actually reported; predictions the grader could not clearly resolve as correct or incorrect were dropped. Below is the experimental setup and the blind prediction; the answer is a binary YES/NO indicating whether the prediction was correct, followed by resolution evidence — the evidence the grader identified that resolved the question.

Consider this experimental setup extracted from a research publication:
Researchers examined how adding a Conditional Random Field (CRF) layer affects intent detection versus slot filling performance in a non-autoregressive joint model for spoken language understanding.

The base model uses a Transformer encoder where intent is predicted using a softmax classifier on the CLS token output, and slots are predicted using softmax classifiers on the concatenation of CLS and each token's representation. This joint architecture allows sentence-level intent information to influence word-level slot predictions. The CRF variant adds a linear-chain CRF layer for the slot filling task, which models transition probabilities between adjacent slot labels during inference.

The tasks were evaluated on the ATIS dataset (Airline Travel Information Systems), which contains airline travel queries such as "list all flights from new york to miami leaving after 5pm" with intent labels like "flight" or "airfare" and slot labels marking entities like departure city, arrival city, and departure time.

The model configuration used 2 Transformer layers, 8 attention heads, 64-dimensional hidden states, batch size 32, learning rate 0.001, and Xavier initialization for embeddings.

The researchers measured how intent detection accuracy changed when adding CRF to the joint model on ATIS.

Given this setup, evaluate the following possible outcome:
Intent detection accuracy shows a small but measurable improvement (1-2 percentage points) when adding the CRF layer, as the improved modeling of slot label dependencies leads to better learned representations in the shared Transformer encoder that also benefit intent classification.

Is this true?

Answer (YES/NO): NO